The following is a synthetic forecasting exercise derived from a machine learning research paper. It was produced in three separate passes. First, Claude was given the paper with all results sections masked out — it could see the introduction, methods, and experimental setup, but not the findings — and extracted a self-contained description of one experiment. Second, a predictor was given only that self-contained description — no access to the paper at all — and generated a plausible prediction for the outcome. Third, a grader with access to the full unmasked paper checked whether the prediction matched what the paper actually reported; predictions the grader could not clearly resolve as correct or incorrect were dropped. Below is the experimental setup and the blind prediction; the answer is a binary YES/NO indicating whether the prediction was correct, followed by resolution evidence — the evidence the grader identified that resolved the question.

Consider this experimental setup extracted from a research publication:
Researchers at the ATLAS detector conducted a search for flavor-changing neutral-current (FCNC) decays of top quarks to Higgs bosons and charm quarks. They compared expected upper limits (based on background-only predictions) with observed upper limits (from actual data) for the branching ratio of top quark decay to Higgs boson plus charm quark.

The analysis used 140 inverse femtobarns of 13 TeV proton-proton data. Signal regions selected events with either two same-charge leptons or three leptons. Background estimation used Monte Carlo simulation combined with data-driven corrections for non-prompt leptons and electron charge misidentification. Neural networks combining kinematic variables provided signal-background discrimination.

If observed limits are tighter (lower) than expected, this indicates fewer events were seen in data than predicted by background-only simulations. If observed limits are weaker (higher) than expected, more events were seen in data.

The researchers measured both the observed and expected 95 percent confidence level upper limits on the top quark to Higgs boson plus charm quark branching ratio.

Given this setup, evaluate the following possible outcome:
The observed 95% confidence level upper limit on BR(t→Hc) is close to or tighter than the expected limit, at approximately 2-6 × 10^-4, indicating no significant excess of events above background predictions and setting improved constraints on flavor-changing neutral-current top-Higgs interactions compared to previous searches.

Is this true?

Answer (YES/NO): YES